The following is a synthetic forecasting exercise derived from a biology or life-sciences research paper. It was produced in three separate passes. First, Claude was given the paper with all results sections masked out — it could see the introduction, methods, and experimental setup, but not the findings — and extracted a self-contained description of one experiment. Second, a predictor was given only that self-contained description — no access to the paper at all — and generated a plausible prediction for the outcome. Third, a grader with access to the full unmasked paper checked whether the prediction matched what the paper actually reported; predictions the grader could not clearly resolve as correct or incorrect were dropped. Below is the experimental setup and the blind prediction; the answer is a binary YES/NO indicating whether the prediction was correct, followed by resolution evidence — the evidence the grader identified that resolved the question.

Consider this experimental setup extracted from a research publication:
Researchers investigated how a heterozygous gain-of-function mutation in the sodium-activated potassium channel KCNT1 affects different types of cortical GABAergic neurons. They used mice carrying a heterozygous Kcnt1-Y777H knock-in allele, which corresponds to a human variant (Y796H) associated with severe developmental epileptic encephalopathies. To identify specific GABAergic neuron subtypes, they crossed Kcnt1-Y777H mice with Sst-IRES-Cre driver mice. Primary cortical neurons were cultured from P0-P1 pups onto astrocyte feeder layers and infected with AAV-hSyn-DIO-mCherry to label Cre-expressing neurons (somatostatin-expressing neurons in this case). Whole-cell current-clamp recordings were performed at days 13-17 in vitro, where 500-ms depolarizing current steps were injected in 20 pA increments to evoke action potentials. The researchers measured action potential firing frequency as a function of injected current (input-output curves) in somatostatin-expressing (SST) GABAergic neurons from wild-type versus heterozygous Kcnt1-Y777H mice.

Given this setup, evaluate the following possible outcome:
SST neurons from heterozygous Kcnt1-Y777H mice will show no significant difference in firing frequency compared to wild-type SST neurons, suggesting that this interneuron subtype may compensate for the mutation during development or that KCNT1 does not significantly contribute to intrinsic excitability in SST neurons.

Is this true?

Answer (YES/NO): NO